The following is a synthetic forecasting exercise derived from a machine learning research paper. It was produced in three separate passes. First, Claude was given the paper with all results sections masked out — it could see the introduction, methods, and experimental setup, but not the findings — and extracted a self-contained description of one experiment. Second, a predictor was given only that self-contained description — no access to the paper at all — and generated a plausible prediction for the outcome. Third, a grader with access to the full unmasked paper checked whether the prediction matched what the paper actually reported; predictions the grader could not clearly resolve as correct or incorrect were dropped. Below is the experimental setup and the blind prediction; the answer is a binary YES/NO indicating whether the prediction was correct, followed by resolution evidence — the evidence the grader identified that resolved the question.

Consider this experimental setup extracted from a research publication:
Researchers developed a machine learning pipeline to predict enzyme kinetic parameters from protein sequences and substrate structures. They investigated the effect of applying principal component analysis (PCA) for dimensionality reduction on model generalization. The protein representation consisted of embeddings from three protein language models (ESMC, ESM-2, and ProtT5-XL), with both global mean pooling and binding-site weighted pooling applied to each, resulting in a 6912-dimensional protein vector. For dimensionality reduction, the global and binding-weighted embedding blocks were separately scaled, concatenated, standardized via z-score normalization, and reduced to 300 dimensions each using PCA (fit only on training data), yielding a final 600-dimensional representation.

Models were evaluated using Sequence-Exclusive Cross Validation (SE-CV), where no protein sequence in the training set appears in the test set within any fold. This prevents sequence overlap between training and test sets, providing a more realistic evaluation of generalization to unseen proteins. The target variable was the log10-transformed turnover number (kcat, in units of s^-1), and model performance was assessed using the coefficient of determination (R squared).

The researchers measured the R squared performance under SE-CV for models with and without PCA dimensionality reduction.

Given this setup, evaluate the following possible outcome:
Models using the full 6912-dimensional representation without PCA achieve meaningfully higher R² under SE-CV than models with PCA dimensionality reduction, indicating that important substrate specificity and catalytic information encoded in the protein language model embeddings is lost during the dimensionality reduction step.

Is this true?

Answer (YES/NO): NO